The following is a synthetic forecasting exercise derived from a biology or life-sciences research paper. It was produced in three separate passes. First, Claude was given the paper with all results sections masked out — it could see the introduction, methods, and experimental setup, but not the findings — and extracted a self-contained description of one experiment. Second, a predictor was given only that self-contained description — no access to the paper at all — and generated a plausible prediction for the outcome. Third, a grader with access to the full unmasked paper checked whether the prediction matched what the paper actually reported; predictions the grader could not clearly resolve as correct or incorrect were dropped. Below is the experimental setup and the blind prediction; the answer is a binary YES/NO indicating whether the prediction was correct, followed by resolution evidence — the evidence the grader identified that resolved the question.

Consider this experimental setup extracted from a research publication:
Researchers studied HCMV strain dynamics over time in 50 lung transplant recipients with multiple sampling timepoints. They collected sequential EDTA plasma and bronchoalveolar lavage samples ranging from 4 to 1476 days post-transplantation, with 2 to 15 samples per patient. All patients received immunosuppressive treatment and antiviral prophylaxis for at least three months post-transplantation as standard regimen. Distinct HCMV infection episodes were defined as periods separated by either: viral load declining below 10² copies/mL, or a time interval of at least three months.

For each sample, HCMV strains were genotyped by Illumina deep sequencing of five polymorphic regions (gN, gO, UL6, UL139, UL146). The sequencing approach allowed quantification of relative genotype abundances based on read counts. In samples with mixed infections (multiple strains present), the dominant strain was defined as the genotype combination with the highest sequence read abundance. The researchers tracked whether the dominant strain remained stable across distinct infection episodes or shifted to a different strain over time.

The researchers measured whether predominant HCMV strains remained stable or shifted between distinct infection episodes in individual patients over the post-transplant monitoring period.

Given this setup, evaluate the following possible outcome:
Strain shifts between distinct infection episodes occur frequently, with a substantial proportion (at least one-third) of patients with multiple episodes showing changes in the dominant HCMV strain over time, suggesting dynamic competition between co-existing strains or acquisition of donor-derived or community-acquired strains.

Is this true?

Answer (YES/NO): YES